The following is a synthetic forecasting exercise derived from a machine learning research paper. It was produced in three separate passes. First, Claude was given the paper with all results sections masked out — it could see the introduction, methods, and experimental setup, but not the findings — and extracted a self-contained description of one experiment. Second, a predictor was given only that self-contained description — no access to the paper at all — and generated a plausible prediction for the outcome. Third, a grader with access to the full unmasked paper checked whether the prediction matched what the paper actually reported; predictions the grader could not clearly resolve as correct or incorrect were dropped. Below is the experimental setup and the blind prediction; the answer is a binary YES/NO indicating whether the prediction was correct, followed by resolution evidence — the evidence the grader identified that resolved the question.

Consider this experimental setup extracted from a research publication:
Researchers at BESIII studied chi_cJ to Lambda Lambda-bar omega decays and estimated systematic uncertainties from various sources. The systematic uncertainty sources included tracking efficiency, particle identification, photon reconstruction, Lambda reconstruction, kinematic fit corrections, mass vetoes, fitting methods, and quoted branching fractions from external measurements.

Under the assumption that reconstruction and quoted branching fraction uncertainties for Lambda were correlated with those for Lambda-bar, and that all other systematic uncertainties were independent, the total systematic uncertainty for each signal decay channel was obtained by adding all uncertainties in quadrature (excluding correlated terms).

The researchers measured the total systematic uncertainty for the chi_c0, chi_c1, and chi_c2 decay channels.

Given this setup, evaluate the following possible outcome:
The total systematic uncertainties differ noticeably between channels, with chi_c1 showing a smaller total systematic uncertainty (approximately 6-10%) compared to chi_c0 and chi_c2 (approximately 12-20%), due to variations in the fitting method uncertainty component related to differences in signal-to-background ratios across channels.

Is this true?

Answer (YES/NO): NO